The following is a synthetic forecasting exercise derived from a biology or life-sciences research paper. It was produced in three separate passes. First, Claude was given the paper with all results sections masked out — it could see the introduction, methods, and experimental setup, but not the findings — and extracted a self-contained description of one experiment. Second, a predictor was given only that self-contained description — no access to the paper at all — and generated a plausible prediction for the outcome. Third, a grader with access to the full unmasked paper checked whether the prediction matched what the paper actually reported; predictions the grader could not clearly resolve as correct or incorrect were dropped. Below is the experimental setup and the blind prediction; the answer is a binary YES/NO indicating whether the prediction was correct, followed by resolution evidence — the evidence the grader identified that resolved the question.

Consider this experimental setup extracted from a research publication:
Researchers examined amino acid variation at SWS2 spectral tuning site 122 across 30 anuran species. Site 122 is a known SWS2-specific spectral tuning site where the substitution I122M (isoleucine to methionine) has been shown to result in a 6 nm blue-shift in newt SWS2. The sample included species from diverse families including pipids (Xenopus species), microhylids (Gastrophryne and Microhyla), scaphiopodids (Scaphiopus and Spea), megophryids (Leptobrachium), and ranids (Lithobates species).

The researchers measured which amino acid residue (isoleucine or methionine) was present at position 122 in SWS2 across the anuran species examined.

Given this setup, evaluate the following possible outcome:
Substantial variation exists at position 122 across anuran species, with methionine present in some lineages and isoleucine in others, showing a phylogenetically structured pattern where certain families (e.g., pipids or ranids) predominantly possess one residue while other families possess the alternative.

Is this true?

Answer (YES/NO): YES